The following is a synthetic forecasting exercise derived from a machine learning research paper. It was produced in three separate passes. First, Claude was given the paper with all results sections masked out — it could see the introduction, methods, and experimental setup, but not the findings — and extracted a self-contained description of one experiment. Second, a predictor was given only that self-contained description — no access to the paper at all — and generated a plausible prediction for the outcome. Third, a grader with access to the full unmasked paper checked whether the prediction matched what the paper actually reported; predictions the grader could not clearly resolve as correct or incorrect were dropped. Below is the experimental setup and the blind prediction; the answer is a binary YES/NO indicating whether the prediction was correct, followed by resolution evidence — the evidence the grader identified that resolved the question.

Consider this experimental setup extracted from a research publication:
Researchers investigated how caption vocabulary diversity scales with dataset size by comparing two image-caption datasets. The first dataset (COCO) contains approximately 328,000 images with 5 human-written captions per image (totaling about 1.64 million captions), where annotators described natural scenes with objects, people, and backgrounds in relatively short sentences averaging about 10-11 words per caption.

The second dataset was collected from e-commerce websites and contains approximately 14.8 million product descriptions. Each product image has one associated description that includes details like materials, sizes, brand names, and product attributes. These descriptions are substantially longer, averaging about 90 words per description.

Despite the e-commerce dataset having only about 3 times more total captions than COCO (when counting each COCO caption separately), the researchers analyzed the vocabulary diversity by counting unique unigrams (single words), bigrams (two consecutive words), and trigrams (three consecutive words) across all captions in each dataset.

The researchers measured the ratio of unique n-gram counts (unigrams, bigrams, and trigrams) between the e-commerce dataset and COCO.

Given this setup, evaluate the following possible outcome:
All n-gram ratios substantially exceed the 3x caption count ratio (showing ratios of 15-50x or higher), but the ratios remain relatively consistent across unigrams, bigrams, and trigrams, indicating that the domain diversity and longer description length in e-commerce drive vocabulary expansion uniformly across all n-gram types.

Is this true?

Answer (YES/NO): YES